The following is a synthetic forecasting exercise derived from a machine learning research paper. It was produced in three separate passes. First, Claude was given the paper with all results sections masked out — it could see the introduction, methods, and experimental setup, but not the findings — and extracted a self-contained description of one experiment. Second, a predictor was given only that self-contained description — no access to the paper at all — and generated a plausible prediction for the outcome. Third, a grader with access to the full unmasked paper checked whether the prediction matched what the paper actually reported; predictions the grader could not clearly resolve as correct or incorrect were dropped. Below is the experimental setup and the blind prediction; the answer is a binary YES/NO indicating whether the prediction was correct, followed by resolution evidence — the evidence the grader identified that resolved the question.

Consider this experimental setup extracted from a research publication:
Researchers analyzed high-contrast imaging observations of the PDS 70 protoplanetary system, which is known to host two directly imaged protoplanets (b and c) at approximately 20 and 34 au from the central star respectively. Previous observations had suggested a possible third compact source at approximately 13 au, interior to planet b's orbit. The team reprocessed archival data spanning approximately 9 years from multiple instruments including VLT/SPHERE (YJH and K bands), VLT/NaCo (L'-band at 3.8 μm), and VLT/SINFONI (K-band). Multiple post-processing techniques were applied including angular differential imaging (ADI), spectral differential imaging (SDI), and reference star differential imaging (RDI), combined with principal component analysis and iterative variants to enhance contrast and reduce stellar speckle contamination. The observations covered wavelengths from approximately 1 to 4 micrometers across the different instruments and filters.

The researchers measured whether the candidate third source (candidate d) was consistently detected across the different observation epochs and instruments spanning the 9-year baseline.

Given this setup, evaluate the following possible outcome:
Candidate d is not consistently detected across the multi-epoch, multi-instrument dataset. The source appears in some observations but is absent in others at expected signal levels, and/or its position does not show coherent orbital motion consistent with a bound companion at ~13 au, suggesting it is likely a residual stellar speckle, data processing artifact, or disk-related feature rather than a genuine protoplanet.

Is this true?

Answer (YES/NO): NO